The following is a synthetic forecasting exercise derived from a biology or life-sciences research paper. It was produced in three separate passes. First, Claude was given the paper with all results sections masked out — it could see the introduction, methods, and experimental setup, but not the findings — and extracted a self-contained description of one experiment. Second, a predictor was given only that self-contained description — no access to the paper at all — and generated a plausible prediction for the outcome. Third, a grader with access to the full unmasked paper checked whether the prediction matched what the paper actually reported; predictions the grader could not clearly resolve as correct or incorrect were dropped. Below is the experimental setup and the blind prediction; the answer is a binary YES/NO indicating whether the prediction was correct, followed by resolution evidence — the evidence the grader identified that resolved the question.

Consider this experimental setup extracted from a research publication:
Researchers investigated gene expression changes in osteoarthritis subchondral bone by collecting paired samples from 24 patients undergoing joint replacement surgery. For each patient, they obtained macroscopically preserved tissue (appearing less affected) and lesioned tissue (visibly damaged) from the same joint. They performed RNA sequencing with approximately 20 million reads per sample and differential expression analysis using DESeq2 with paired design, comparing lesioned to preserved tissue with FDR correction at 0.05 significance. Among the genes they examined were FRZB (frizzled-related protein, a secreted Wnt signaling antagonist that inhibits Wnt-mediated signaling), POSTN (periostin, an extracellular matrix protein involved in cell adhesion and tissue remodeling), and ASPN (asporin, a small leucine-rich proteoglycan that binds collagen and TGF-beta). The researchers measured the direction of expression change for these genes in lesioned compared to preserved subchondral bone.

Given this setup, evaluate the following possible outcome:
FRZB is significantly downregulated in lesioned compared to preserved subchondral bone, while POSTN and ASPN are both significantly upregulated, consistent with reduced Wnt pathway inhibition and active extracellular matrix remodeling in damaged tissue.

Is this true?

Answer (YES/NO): YES